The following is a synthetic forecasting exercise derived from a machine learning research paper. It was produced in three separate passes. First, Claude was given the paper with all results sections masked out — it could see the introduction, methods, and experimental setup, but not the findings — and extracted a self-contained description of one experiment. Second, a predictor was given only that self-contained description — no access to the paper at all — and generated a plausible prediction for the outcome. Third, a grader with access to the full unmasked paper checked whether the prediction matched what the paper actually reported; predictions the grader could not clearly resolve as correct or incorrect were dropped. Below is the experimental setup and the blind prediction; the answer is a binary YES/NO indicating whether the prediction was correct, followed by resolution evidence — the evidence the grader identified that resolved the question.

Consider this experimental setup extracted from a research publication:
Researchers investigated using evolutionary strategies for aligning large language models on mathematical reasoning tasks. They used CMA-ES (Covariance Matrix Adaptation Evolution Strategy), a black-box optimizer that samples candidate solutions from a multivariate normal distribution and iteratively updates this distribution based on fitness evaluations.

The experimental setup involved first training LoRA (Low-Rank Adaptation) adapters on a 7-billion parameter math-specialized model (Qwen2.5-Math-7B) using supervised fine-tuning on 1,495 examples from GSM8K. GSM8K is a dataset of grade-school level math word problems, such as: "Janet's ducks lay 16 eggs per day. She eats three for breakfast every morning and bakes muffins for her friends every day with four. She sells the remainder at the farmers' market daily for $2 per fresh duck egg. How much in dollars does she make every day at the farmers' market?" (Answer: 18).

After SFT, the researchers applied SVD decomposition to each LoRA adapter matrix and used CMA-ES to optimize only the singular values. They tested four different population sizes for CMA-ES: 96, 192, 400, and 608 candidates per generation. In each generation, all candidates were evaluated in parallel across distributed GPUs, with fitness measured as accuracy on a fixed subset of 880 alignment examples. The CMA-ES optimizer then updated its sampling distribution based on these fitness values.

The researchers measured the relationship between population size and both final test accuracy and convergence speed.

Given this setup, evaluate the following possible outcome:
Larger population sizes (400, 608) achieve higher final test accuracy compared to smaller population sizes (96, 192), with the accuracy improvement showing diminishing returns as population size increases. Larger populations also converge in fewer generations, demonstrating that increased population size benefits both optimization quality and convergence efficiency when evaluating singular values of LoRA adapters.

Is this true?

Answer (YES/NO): NO